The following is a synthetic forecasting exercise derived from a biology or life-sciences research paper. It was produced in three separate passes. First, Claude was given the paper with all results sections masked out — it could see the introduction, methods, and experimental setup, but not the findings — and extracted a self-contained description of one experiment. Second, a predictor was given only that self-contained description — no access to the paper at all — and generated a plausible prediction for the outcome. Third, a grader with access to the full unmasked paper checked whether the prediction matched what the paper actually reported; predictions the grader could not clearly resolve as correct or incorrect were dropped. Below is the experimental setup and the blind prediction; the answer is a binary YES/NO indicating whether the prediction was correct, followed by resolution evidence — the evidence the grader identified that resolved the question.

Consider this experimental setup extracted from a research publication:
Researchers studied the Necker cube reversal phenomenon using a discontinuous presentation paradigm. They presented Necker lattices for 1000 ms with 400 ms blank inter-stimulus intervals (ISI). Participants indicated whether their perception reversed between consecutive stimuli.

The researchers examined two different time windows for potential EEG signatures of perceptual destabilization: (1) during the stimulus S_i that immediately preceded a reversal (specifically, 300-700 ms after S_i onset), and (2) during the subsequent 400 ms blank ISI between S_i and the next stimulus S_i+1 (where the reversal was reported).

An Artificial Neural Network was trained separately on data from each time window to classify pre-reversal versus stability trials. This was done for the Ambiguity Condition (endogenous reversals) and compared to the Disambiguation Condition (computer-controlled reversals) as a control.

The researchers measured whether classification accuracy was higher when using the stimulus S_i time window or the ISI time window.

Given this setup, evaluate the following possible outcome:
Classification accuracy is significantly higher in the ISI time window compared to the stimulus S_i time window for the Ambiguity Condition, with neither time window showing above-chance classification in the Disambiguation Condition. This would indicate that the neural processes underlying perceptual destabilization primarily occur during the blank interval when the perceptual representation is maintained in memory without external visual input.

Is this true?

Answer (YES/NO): NO